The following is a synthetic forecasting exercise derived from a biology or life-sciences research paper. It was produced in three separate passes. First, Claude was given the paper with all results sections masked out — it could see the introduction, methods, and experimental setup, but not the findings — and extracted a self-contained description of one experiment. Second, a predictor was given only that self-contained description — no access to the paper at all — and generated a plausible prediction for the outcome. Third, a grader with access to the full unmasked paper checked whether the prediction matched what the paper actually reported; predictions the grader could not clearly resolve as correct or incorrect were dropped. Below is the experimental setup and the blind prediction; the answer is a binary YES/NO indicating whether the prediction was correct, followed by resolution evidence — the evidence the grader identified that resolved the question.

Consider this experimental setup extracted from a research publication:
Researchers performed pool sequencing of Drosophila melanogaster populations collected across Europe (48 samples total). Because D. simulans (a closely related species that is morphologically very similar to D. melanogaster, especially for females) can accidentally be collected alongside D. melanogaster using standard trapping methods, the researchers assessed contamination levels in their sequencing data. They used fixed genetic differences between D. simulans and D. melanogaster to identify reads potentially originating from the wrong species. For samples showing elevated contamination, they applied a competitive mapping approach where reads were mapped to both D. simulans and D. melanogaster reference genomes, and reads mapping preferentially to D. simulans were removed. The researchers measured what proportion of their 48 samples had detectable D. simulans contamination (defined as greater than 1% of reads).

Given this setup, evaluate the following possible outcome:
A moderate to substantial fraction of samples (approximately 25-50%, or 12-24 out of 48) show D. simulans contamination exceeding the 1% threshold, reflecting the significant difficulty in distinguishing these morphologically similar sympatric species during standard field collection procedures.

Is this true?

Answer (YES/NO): NO